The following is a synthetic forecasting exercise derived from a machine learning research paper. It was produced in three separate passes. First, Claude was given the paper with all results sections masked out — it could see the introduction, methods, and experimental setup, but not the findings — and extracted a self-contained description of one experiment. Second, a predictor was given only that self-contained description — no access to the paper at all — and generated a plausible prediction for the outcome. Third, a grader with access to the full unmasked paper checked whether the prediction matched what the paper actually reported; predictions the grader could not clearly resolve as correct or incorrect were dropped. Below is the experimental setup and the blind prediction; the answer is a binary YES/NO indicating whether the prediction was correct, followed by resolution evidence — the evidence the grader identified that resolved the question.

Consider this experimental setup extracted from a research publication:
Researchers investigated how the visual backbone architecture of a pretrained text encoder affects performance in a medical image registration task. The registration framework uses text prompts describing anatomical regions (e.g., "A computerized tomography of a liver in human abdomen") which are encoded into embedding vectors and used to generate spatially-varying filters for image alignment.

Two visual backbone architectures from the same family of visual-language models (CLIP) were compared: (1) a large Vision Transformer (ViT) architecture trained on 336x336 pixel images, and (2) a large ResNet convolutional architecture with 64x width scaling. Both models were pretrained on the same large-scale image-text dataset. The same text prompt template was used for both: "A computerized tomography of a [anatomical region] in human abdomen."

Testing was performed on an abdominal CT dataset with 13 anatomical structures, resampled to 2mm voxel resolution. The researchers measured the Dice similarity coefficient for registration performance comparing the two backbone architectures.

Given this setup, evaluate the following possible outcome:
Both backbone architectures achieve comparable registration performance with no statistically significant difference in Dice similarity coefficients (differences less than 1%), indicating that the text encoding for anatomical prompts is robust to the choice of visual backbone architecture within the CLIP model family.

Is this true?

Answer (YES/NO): NO